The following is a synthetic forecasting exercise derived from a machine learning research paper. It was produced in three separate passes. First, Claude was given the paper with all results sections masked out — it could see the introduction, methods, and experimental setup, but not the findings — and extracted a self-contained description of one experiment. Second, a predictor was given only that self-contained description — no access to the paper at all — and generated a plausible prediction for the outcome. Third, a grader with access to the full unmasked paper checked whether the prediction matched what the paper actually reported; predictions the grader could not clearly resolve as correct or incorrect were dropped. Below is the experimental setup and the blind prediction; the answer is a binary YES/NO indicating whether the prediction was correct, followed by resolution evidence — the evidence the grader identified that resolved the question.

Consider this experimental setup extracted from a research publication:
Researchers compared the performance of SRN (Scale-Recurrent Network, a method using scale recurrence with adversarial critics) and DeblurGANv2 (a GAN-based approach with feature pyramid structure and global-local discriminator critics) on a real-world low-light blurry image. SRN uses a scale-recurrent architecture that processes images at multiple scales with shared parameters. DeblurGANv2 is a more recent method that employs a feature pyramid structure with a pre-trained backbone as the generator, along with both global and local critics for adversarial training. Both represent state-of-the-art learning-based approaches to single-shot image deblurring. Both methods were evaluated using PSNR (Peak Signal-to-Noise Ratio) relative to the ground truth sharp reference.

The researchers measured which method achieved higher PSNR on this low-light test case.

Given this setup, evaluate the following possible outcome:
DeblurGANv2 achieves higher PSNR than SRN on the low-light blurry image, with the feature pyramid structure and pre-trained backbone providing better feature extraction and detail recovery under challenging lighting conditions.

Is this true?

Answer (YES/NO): NO